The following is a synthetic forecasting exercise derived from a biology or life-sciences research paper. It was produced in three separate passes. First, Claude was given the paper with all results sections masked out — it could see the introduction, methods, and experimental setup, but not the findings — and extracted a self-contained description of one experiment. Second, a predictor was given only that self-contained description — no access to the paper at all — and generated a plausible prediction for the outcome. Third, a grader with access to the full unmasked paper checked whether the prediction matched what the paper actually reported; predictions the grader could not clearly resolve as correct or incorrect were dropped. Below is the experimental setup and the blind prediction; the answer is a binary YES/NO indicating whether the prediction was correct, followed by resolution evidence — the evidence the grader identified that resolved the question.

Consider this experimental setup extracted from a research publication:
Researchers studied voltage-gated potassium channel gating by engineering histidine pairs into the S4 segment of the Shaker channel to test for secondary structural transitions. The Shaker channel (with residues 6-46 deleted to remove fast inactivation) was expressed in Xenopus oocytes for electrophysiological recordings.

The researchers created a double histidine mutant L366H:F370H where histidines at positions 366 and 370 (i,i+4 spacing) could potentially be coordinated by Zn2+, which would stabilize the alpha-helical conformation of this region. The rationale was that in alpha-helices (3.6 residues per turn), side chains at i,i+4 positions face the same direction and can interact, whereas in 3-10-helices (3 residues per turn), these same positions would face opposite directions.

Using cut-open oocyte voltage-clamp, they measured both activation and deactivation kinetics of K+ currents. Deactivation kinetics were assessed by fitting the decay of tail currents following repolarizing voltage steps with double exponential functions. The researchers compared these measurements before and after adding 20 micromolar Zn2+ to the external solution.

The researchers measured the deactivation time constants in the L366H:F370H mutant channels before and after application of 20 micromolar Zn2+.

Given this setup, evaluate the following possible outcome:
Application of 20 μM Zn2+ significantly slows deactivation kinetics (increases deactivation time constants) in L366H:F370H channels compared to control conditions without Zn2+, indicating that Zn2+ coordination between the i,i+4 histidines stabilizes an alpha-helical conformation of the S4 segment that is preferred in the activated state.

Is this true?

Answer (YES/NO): NO